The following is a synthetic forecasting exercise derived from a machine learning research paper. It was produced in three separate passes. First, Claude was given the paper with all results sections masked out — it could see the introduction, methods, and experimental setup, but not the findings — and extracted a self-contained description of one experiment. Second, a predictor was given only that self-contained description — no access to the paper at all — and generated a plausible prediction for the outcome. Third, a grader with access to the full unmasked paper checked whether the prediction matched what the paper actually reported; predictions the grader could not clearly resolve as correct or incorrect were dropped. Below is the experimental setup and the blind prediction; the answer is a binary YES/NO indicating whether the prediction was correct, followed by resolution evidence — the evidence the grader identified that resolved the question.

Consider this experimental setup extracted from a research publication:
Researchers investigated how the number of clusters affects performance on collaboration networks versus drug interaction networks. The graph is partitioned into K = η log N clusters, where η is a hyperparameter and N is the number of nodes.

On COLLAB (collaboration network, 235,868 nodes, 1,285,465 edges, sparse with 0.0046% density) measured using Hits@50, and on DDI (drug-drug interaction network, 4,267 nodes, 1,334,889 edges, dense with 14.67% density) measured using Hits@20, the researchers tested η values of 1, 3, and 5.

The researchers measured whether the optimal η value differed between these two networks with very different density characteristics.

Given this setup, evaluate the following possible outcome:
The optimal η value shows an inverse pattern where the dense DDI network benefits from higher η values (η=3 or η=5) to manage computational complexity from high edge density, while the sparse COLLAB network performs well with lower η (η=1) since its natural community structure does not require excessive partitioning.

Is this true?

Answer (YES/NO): NO